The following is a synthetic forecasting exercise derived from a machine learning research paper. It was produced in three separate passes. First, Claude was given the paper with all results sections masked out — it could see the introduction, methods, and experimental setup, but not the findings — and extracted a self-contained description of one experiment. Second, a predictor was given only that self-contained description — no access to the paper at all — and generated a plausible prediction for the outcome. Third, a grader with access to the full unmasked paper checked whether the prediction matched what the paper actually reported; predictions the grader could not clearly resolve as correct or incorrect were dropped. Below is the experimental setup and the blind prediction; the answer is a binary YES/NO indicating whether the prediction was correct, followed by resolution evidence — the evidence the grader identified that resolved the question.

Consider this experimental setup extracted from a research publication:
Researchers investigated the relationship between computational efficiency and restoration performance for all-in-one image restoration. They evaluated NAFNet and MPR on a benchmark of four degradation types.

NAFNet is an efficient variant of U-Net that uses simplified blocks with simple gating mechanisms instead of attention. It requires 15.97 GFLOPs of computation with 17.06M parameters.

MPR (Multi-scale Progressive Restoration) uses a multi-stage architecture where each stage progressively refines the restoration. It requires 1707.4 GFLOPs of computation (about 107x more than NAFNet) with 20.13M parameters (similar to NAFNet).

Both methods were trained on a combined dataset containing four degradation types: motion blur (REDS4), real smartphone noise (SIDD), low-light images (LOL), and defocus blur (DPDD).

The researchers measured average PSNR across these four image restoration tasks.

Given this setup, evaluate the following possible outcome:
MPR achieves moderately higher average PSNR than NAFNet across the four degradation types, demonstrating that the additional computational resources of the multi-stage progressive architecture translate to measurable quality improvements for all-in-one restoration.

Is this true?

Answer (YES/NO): NO